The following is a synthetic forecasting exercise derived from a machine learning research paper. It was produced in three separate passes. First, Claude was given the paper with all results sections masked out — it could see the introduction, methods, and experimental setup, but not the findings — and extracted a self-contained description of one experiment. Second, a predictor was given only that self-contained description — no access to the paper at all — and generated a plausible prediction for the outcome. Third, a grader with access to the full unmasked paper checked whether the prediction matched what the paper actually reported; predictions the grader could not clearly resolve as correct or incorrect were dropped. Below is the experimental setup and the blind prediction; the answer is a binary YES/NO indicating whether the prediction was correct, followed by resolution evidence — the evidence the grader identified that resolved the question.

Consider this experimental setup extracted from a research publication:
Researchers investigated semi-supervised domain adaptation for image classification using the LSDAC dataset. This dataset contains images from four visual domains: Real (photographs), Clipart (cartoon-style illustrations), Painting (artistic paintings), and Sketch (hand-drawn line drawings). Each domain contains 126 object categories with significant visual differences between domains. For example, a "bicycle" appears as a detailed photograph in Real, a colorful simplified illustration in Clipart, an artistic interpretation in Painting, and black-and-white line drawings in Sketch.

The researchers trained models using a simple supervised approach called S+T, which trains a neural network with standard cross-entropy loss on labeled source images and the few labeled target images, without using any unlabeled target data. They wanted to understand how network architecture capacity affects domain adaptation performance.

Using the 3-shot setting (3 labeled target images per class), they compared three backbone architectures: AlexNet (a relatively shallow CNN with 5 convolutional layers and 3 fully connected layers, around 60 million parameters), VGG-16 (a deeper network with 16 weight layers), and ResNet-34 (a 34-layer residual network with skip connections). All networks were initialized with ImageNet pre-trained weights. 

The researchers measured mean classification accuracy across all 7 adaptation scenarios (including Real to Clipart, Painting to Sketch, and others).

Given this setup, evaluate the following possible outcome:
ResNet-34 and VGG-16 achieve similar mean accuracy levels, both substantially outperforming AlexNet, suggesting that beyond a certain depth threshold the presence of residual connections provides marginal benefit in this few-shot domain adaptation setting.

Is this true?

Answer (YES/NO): NO